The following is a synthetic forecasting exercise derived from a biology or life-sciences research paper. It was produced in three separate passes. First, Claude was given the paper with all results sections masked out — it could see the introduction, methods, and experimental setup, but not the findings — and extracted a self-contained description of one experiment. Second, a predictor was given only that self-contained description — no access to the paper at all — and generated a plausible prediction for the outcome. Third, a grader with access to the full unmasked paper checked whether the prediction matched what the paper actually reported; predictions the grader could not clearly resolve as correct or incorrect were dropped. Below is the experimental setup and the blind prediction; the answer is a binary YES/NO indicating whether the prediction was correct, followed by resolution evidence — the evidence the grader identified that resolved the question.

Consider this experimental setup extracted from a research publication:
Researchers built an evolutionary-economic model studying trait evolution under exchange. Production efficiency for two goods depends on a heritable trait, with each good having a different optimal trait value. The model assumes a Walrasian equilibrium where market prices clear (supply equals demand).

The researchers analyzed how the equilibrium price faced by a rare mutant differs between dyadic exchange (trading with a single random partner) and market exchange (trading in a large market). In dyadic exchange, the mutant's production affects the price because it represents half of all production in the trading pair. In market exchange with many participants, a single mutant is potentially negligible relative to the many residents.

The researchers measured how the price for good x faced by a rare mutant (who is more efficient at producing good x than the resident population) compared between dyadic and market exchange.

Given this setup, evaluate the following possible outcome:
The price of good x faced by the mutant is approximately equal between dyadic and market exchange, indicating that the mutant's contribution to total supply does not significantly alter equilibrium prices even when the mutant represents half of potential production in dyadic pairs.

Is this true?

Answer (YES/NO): NO